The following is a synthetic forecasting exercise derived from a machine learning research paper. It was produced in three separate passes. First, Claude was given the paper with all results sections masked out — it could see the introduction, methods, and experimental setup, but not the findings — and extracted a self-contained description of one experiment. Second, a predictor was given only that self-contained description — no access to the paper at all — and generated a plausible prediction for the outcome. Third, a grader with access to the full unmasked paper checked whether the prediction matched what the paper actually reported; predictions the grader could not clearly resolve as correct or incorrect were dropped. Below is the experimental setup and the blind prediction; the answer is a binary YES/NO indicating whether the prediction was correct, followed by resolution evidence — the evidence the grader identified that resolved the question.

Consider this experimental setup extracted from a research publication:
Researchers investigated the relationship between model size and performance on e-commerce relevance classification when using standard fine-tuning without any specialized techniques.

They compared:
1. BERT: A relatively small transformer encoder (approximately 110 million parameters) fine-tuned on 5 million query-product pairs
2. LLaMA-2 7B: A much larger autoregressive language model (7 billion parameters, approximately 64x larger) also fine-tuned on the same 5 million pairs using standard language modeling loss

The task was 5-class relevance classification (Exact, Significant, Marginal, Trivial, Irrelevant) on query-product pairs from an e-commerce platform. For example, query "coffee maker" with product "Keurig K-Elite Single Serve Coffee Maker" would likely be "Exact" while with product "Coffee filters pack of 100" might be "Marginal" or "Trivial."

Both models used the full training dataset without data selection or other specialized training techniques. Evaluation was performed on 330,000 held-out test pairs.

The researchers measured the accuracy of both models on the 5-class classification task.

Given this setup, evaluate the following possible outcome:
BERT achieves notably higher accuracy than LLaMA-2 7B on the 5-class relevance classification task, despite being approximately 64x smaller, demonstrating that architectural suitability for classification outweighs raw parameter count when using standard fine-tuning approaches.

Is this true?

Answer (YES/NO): NO